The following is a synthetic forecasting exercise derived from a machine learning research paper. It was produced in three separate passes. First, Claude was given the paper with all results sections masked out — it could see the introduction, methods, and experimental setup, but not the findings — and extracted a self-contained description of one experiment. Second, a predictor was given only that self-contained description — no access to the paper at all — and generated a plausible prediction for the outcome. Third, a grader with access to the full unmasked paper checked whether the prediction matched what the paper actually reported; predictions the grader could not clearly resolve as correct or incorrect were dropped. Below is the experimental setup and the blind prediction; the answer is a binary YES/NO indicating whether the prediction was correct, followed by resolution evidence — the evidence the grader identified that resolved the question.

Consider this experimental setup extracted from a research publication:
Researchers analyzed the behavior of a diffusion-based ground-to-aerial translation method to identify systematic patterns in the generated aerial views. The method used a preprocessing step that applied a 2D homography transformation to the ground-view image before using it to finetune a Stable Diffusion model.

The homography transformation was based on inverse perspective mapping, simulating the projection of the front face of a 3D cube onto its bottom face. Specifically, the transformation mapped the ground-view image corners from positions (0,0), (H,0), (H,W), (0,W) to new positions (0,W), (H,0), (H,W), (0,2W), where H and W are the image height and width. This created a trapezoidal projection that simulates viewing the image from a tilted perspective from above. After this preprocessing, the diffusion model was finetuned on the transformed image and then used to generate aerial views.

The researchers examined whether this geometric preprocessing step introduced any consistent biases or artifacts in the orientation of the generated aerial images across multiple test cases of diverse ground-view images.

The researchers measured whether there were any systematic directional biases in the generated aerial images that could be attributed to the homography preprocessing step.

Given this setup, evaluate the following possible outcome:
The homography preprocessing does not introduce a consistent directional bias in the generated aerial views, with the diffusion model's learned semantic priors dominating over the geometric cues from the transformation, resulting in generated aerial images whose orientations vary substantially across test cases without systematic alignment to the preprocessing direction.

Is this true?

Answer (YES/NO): NO